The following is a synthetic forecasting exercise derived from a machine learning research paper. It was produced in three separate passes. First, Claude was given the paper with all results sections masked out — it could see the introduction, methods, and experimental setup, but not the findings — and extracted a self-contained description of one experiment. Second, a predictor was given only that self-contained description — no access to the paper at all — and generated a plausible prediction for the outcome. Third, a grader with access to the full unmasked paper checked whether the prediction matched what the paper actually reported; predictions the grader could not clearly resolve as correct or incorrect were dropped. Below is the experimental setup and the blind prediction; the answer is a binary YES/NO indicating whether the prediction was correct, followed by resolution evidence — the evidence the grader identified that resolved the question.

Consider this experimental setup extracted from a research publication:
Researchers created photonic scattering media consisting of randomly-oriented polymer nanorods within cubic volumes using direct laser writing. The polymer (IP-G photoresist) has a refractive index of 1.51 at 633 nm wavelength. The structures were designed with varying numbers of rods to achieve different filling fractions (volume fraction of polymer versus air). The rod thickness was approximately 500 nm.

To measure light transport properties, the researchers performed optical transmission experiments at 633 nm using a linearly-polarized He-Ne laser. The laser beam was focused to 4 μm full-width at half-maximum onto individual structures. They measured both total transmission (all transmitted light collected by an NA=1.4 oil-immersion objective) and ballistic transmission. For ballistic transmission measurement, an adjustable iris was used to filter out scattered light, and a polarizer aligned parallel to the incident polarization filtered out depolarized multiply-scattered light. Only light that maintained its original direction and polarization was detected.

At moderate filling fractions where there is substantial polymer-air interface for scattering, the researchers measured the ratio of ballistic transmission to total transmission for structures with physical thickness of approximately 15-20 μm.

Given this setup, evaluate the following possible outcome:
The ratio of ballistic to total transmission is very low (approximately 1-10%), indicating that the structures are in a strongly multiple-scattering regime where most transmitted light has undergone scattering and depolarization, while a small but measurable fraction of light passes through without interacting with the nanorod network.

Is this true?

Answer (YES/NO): NO